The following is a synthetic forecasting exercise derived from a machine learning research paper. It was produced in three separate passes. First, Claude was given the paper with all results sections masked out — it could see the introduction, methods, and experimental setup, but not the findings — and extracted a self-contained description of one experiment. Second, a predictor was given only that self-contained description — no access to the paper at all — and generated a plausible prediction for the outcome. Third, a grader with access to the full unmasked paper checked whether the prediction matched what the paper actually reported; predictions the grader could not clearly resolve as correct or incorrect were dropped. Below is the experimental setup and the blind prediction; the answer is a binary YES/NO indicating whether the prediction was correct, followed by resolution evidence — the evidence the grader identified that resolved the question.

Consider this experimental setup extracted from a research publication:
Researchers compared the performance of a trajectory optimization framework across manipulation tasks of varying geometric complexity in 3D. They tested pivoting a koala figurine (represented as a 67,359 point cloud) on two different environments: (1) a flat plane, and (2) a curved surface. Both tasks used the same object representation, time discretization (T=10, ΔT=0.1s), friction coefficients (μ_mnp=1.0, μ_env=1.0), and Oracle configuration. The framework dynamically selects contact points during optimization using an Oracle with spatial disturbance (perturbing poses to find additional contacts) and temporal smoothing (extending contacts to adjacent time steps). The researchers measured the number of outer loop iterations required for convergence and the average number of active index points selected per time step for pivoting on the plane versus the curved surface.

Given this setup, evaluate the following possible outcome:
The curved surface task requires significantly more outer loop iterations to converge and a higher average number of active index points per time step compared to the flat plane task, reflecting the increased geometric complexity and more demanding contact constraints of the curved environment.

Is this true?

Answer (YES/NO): YES